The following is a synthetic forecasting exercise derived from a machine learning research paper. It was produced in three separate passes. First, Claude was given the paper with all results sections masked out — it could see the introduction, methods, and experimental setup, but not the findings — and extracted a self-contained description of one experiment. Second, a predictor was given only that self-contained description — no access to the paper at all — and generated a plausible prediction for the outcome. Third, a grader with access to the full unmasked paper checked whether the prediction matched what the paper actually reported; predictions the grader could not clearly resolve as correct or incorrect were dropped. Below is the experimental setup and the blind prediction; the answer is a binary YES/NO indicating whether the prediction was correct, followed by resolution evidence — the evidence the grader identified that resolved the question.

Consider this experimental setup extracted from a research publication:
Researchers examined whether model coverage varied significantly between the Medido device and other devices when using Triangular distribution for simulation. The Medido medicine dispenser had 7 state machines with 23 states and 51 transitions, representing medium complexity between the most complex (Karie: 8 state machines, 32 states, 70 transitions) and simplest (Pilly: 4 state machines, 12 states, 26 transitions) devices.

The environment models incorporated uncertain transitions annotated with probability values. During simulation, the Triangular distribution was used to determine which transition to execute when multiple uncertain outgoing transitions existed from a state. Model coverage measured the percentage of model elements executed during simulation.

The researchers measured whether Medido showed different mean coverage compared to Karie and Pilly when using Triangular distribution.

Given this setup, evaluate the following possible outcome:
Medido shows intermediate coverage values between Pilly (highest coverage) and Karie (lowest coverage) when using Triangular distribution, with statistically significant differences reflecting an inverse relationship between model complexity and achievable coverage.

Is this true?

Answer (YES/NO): NO